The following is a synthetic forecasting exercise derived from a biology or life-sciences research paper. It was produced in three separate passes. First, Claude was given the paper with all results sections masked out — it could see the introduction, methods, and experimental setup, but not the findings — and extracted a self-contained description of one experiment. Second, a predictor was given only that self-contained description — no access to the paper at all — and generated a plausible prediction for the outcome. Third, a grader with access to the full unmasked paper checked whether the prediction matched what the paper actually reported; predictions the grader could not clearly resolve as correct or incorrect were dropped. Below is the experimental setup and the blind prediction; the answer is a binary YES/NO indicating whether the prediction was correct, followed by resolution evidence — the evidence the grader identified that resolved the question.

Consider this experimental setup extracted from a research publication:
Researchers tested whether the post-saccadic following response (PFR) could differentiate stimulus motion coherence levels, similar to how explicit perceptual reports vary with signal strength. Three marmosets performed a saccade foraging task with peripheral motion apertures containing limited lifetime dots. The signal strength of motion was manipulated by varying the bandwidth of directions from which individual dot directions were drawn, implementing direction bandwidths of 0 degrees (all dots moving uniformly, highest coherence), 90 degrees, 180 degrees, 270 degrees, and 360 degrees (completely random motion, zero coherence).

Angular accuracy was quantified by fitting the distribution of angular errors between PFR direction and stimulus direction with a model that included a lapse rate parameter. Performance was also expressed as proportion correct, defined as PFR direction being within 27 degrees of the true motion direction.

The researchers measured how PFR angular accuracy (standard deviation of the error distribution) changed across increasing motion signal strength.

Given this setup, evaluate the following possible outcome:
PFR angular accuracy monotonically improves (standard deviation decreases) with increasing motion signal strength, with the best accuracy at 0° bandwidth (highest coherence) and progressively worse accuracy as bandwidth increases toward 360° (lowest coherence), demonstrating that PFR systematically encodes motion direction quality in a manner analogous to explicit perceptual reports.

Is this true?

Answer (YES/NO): YES